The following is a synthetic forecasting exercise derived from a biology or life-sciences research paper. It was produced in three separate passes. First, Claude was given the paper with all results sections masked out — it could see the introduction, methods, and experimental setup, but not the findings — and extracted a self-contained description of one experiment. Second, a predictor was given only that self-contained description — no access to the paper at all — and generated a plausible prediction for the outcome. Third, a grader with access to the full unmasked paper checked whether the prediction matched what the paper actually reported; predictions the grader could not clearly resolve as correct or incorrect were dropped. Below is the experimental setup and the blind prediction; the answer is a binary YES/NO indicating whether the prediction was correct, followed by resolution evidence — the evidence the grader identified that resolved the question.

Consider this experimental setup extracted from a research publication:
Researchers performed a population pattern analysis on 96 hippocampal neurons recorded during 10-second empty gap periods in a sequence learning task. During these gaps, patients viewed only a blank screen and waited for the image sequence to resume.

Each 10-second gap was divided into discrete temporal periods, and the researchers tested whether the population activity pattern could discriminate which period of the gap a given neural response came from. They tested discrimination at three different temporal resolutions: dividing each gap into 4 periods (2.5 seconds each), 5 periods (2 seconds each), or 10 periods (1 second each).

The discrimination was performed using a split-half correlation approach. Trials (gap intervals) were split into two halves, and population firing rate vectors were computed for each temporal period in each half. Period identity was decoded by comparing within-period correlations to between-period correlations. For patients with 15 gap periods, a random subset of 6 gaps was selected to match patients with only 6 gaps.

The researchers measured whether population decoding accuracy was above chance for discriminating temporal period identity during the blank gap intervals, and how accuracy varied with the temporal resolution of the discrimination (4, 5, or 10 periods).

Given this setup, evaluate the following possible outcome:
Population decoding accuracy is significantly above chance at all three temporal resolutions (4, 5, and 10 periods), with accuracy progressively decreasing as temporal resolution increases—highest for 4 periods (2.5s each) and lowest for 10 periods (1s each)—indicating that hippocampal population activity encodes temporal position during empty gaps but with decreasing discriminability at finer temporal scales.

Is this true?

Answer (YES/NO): YES